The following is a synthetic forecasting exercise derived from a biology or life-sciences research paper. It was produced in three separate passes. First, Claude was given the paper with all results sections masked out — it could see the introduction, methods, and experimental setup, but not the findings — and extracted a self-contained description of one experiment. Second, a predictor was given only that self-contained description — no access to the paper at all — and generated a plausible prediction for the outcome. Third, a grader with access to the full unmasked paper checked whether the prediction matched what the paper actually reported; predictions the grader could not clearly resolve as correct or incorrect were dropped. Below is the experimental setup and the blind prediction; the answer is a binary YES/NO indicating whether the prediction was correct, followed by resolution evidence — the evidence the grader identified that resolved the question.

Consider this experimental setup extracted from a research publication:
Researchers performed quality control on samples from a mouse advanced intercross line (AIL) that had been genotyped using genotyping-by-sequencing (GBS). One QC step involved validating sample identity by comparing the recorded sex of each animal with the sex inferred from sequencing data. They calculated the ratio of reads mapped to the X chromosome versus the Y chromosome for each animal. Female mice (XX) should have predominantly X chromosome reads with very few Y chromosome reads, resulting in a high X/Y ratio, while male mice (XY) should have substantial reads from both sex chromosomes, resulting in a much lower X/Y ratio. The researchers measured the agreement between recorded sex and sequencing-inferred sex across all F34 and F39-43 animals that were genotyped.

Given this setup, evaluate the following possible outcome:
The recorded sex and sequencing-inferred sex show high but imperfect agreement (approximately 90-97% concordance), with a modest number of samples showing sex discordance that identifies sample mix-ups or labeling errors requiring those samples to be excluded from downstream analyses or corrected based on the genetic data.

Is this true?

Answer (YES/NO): NO